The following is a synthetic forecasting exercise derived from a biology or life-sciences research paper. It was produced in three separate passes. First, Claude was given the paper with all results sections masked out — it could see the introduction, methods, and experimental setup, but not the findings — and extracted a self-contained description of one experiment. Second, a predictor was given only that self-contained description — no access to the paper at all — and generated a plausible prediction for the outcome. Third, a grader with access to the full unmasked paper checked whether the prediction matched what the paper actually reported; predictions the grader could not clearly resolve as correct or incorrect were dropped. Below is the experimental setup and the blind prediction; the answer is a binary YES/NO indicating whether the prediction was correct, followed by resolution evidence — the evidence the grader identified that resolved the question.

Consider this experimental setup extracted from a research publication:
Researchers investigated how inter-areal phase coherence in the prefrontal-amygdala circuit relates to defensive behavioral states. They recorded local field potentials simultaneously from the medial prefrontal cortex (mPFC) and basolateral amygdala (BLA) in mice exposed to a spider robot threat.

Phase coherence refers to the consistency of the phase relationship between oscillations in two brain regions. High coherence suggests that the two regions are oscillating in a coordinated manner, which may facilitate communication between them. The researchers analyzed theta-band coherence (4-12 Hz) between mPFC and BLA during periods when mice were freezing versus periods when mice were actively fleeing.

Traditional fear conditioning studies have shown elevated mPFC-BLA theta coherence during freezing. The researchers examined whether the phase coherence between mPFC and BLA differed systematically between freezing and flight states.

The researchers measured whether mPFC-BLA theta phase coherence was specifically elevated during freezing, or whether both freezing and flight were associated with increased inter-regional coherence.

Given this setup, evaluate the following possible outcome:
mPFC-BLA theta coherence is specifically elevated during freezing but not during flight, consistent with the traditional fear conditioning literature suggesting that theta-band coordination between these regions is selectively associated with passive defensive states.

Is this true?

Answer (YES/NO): NO